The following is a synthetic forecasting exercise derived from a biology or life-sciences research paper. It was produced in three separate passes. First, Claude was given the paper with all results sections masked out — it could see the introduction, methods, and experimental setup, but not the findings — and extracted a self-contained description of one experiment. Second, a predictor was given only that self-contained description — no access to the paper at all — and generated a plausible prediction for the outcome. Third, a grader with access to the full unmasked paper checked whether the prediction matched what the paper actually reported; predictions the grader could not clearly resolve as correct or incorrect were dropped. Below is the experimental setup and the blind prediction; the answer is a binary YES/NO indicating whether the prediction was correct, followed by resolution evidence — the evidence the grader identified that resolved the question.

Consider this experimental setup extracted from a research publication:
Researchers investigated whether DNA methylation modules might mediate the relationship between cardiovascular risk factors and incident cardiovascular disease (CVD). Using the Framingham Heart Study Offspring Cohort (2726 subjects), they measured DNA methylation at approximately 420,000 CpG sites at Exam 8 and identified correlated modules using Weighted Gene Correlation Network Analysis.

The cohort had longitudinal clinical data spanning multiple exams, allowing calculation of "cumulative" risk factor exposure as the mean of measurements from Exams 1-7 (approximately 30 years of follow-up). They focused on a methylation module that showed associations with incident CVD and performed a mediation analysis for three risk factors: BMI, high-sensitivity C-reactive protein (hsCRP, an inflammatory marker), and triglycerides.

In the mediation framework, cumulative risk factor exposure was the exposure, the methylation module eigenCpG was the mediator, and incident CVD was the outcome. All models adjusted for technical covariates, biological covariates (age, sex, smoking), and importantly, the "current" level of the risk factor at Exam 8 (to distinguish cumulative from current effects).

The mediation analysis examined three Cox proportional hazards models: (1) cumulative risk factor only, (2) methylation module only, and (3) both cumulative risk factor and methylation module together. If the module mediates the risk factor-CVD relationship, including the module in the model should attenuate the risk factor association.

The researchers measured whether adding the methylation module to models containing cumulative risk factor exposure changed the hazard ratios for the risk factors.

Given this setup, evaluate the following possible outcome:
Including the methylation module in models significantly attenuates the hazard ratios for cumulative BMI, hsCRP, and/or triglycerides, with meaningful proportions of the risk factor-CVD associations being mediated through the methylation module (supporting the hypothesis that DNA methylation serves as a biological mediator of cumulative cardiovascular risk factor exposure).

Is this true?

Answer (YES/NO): NO